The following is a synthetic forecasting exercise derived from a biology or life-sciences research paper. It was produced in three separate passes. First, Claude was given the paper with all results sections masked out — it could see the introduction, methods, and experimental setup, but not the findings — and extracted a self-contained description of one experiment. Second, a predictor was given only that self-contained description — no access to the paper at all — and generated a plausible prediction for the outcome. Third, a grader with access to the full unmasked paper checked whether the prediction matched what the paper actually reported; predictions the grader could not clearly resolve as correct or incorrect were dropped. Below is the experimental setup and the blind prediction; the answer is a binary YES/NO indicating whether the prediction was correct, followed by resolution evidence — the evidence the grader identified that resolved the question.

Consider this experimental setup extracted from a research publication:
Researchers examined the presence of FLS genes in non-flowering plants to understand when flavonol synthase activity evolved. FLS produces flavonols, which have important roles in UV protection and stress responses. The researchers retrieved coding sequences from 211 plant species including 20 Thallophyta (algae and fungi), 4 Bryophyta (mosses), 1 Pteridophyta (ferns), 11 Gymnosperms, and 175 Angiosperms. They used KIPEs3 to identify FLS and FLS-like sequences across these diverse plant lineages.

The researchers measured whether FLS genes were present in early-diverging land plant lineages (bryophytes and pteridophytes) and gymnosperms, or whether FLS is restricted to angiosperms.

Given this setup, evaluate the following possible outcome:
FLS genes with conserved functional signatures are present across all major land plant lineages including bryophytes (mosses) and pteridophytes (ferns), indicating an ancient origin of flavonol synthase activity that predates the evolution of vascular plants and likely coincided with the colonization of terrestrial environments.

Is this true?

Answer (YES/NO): NO